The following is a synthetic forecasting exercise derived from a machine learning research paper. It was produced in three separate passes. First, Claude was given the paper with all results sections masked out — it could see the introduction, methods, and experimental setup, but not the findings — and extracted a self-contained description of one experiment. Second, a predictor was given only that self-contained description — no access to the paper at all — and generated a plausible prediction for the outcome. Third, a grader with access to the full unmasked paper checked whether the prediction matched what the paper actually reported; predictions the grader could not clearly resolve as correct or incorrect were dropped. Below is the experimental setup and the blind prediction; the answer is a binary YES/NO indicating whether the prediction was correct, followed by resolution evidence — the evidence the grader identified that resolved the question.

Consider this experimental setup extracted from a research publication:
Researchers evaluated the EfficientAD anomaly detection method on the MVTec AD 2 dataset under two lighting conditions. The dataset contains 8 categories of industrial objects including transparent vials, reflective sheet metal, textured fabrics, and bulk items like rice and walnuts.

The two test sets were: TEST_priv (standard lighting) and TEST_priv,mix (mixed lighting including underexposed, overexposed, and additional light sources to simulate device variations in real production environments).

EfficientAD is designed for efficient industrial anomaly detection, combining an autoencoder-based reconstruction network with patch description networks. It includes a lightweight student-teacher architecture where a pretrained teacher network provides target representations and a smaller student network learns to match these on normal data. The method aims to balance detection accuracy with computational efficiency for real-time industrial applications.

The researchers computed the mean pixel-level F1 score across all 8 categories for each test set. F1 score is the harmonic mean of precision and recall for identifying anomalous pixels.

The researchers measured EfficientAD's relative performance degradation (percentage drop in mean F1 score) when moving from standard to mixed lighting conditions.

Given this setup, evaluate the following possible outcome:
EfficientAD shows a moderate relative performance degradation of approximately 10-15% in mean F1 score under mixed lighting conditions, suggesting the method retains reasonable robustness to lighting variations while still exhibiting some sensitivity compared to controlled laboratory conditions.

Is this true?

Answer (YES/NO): NO